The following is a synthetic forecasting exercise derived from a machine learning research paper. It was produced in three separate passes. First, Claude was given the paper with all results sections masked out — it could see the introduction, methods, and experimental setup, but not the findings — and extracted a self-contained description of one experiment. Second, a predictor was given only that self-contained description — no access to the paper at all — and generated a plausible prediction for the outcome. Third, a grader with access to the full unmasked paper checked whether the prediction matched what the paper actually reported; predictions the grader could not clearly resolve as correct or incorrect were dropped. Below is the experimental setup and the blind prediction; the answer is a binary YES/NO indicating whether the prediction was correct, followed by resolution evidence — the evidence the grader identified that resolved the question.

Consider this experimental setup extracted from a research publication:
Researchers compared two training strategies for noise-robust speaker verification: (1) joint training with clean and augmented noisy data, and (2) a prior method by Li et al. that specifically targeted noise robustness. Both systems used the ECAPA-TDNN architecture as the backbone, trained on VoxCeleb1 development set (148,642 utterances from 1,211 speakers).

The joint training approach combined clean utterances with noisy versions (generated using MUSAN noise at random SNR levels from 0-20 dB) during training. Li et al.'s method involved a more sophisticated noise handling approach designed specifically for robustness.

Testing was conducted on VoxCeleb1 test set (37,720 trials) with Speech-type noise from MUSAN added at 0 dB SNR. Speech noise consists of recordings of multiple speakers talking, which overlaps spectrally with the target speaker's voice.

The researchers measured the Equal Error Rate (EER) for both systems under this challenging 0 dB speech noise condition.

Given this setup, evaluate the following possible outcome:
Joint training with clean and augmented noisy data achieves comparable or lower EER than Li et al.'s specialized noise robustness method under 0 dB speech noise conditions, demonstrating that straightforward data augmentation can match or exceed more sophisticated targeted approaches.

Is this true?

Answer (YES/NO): YES